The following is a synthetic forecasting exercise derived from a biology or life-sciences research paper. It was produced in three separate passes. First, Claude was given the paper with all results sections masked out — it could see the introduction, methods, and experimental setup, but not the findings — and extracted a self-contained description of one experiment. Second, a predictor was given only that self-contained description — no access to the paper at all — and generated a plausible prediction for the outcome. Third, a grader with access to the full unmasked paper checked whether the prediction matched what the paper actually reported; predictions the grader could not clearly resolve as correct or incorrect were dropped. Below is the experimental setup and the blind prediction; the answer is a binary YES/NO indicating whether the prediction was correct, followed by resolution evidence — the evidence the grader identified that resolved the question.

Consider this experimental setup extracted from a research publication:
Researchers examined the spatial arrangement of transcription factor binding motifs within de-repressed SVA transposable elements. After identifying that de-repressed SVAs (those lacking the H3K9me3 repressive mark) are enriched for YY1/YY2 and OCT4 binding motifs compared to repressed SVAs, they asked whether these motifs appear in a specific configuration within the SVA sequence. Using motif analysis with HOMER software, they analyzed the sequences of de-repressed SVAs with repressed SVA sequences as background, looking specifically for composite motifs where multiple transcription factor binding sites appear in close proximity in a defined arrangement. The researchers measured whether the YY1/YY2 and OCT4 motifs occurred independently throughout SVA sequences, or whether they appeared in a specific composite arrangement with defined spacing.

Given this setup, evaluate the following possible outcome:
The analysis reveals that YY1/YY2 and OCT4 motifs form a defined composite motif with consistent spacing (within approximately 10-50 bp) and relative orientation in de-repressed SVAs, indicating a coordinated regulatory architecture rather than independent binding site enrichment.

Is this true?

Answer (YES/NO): NO